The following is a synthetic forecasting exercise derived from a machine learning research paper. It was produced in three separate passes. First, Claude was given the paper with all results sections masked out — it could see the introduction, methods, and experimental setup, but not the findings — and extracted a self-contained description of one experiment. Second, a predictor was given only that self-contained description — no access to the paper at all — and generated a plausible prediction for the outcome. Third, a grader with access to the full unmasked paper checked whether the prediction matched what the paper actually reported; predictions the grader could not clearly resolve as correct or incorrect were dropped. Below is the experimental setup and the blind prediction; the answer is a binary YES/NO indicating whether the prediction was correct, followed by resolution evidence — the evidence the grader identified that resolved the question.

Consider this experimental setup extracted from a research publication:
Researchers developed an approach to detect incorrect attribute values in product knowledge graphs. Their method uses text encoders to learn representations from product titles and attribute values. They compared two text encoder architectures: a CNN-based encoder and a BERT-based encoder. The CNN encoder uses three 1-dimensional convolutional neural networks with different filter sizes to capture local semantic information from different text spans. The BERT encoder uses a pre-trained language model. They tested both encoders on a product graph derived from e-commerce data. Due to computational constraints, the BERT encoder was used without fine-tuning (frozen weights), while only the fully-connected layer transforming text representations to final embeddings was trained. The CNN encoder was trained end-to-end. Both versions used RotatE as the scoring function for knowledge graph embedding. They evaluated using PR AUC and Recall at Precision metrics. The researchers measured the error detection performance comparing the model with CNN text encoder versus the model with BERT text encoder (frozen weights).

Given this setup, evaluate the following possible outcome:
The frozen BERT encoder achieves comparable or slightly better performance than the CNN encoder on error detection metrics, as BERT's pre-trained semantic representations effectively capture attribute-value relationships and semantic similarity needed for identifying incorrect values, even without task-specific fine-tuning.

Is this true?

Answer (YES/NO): NO